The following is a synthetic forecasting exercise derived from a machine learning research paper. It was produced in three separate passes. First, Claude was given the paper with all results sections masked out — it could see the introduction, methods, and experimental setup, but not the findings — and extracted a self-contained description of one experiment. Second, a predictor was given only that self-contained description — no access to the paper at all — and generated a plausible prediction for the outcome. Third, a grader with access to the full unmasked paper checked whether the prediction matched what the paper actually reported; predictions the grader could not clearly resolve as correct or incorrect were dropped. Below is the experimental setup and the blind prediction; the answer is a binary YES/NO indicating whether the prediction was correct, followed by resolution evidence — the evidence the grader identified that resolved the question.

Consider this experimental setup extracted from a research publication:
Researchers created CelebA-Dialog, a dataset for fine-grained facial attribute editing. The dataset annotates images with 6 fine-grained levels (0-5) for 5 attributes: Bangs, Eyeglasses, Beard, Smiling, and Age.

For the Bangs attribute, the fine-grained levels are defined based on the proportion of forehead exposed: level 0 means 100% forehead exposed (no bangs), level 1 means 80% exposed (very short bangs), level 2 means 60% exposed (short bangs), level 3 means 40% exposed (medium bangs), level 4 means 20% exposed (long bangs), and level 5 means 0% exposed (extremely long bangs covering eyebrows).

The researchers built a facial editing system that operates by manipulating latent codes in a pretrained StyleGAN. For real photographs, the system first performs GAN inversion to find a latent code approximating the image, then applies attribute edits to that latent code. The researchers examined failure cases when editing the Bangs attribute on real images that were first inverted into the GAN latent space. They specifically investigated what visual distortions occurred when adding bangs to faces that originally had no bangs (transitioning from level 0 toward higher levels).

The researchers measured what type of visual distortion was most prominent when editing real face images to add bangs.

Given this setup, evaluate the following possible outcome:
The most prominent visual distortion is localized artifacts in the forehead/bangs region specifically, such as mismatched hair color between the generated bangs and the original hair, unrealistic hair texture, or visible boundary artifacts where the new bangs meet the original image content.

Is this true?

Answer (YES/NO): NO